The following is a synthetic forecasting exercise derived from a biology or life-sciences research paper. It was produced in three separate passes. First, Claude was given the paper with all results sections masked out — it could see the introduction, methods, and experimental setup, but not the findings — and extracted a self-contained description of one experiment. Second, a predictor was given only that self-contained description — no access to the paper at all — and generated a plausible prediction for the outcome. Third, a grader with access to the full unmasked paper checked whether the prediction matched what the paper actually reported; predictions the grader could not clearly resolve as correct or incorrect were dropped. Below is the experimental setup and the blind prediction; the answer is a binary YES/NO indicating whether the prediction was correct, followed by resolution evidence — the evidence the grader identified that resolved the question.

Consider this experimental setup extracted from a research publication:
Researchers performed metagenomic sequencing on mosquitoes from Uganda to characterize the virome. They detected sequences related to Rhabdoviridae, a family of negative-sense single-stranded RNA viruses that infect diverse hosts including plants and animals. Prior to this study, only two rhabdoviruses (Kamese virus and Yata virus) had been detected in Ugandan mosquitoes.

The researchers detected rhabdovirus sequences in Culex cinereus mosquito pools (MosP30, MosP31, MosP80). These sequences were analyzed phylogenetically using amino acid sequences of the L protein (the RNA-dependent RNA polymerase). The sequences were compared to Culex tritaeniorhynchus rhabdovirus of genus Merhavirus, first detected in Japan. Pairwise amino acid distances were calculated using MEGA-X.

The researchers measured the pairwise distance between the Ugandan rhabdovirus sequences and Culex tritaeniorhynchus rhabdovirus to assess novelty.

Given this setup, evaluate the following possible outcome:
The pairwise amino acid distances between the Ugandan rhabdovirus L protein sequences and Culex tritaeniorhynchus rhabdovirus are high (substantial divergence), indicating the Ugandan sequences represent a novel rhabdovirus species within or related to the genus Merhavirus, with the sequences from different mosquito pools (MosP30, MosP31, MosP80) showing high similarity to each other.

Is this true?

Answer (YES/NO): YES